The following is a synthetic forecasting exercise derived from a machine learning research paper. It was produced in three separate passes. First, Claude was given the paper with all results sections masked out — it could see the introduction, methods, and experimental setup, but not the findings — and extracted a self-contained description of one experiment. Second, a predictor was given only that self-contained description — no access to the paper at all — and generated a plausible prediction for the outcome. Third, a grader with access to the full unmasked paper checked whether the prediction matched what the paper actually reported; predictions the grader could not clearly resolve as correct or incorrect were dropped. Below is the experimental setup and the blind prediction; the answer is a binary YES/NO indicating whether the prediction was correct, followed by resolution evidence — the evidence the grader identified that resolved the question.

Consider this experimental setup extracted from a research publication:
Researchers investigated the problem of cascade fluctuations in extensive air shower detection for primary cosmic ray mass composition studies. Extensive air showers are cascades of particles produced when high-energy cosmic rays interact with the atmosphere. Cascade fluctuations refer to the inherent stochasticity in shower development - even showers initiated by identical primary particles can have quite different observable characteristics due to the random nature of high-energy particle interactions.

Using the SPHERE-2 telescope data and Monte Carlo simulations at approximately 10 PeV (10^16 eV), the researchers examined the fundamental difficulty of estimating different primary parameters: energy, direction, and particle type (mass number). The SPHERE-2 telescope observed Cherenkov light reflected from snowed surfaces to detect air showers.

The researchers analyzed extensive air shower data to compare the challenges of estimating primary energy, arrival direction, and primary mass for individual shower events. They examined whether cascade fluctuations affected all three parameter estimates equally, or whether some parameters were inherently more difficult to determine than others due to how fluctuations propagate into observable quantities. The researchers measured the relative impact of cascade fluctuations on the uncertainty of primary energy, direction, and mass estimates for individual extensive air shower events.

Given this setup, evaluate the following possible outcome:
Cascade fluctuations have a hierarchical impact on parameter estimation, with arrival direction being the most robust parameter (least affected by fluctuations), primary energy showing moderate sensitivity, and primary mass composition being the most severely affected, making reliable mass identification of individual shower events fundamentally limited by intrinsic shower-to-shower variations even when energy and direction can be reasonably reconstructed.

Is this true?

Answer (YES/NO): NO